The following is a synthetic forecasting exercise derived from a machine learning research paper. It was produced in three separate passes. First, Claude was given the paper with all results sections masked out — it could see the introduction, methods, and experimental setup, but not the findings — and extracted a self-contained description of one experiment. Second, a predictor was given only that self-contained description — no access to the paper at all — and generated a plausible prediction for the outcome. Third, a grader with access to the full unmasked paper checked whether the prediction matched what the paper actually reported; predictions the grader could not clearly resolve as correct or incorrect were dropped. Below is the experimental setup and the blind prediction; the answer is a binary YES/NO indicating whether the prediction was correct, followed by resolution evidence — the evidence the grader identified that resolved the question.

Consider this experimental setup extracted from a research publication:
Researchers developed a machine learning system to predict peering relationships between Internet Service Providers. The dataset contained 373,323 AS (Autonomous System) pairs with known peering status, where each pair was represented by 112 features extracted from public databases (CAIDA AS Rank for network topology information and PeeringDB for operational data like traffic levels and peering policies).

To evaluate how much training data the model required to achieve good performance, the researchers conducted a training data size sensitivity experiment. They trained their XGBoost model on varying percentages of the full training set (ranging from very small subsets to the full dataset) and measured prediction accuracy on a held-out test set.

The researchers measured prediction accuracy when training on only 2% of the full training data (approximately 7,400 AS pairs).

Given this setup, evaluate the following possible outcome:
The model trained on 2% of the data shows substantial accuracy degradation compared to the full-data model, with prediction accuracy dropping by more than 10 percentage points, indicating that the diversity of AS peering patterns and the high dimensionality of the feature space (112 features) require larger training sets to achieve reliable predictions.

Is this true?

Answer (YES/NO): NO